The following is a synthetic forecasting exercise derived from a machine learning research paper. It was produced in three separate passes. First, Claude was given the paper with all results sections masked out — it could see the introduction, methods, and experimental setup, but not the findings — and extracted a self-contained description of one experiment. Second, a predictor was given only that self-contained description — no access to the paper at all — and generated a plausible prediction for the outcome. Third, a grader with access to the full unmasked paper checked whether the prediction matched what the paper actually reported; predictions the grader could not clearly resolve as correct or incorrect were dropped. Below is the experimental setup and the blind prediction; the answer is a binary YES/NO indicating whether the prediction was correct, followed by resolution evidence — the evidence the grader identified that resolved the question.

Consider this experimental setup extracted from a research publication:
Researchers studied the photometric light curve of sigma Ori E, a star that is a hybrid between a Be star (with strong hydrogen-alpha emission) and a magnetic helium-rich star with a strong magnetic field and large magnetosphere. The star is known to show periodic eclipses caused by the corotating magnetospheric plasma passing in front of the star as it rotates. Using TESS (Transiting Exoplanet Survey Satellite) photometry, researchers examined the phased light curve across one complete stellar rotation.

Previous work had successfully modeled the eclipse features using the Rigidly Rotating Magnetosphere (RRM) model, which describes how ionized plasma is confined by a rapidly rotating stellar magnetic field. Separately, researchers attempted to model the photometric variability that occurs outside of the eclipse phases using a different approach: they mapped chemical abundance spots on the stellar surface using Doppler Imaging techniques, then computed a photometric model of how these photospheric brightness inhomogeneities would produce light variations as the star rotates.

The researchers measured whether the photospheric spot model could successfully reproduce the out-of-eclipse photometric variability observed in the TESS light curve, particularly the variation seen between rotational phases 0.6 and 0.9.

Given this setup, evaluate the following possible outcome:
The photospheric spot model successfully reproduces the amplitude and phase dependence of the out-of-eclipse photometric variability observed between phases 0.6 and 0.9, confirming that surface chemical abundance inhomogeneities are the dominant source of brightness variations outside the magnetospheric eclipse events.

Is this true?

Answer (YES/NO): NO